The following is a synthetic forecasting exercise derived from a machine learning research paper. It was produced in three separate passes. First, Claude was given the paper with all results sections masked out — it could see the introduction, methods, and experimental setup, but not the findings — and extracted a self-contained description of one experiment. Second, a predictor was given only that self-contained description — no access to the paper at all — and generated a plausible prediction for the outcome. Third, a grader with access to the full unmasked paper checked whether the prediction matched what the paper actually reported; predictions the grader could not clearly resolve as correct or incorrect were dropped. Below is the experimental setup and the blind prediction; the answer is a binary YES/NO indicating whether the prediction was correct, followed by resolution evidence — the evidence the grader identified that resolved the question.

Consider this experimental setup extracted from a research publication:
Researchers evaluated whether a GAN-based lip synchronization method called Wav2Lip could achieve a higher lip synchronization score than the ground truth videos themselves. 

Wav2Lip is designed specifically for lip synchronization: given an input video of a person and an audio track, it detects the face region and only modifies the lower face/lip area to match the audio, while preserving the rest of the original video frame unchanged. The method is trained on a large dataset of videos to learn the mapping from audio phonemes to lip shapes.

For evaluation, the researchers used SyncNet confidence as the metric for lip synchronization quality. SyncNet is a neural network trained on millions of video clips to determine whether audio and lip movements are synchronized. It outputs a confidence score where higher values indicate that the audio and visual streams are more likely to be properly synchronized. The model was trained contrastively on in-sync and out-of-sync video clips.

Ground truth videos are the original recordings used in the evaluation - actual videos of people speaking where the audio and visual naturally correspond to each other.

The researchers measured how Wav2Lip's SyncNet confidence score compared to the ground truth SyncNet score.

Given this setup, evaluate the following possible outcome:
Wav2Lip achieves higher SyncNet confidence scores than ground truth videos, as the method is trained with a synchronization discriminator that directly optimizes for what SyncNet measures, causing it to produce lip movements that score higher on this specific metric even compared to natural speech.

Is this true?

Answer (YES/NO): YES